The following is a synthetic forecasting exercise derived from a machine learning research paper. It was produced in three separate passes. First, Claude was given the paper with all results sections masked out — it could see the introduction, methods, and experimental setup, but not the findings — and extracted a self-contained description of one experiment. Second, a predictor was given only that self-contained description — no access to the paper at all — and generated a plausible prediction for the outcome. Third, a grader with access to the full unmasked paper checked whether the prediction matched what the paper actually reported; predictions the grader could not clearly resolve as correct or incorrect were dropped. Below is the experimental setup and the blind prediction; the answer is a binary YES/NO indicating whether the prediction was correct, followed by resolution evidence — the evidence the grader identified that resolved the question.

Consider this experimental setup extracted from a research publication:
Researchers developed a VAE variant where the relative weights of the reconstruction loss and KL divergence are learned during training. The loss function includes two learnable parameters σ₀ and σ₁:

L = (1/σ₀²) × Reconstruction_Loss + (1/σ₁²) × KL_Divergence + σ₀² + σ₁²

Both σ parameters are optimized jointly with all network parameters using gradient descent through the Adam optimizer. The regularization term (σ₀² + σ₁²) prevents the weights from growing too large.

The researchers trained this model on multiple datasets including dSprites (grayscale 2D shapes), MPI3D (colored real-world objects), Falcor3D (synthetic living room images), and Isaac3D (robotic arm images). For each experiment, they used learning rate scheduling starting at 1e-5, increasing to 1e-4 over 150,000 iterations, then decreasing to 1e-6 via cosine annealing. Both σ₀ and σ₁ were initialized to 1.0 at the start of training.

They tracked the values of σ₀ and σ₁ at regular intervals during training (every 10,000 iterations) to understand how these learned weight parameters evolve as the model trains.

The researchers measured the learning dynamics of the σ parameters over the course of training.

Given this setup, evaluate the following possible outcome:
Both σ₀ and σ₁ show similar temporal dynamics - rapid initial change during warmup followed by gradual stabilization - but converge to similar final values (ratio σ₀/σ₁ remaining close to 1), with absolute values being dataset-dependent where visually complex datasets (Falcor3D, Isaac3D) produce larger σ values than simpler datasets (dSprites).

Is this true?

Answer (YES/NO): NO